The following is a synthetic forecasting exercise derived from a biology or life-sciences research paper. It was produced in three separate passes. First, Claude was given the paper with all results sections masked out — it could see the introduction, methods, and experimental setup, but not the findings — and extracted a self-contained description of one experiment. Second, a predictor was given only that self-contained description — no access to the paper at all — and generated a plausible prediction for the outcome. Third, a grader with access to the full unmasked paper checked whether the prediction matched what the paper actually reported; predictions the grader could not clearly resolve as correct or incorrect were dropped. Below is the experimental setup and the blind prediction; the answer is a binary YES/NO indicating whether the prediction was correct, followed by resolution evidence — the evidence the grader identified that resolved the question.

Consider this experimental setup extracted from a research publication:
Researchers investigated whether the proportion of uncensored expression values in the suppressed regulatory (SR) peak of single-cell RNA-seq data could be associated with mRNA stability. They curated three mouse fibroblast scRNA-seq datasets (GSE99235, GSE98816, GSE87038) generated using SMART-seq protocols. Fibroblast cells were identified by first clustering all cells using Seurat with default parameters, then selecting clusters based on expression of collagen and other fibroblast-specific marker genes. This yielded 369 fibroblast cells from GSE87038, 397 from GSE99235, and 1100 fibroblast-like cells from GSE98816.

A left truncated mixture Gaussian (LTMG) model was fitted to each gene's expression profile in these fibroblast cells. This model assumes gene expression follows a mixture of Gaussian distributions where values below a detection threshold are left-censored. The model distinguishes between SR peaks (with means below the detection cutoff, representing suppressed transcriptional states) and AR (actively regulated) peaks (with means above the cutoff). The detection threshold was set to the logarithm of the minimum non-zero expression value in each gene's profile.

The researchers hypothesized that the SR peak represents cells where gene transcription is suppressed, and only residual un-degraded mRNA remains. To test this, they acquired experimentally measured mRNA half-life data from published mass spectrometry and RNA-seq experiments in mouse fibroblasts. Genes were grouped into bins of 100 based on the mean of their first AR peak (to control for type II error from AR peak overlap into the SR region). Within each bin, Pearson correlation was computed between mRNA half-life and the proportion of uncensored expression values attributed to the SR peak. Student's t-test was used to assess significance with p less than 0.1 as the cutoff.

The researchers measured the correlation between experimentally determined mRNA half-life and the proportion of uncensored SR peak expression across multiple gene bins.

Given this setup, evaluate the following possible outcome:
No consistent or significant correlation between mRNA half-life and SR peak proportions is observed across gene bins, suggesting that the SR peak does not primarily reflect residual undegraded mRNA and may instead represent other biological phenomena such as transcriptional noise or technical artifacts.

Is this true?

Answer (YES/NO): NO